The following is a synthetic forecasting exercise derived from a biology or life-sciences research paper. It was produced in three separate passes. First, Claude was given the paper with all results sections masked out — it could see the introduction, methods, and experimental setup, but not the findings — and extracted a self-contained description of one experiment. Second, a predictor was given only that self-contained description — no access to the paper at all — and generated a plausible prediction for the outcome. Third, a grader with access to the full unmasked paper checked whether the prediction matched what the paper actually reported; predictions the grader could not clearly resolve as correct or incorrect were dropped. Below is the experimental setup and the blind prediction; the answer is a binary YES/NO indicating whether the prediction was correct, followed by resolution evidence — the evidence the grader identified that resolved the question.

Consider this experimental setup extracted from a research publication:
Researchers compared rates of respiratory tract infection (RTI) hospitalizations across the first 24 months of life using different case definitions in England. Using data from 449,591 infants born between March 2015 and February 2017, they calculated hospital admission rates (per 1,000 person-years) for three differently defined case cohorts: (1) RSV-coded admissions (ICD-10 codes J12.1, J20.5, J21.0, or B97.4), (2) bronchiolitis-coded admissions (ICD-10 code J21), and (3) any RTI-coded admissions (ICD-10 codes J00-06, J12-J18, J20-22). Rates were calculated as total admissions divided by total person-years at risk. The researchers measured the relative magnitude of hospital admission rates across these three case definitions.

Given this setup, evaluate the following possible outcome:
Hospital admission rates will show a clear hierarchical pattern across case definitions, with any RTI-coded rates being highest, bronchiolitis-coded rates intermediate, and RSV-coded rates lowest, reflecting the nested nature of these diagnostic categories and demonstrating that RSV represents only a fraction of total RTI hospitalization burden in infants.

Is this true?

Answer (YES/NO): YES